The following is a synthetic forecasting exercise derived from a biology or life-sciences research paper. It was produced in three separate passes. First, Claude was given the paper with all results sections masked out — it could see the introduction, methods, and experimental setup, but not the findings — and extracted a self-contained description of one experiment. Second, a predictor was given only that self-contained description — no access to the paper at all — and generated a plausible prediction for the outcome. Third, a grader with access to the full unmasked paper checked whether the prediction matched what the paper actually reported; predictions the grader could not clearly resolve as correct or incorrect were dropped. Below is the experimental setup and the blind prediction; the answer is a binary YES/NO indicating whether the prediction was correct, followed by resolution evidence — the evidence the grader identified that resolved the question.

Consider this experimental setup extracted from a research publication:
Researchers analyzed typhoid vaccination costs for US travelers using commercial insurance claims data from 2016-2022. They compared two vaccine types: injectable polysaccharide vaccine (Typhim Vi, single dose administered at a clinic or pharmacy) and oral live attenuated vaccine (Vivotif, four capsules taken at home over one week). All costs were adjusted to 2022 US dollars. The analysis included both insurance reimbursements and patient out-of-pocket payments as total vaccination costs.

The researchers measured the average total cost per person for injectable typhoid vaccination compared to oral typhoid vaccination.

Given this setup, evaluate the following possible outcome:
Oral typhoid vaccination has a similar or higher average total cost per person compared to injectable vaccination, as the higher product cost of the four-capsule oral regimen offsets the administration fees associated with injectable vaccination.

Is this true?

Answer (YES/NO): NO